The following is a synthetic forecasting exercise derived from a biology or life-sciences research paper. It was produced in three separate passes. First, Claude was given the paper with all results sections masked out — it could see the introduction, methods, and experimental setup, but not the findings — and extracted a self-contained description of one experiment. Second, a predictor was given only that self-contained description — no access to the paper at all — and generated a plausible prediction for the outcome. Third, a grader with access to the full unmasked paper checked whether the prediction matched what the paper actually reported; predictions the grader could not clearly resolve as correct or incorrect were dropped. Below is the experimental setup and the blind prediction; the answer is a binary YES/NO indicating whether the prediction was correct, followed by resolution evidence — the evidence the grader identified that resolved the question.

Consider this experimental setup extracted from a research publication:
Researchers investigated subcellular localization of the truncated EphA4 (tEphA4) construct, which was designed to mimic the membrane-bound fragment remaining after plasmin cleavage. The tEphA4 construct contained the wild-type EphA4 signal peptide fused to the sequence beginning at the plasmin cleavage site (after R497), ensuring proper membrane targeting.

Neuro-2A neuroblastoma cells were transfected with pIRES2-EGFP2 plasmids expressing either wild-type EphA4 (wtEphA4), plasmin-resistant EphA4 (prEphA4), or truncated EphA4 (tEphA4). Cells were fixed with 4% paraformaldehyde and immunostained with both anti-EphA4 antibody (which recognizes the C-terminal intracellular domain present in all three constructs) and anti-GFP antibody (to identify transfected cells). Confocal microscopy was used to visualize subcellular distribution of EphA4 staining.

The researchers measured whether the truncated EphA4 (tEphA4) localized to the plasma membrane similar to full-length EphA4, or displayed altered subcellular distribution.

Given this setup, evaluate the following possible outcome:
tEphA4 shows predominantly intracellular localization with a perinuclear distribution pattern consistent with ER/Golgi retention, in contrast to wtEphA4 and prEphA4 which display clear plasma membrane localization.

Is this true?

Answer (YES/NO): NO